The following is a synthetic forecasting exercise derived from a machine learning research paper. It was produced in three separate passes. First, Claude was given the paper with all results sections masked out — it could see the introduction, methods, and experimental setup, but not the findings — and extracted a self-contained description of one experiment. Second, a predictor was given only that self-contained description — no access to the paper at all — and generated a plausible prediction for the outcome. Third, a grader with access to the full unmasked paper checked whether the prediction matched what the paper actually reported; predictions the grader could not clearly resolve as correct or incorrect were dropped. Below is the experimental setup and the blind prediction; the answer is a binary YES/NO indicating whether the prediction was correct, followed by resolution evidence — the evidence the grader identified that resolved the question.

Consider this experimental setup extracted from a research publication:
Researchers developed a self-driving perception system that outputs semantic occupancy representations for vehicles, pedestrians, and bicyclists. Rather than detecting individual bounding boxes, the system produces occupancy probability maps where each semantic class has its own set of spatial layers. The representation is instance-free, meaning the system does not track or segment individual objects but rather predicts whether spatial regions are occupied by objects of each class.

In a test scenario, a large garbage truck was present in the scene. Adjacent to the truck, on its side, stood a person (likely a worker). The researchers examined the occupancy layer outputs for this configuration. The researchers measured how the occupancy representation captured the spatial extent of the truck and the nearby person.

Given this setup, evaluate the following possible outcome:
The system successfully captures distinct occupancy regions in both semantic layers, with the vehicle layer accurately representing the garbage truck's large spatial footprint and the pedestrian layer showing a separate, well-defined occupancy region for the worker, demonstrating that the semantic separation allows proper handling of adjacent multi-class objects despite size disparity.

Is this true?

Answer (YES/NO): NO